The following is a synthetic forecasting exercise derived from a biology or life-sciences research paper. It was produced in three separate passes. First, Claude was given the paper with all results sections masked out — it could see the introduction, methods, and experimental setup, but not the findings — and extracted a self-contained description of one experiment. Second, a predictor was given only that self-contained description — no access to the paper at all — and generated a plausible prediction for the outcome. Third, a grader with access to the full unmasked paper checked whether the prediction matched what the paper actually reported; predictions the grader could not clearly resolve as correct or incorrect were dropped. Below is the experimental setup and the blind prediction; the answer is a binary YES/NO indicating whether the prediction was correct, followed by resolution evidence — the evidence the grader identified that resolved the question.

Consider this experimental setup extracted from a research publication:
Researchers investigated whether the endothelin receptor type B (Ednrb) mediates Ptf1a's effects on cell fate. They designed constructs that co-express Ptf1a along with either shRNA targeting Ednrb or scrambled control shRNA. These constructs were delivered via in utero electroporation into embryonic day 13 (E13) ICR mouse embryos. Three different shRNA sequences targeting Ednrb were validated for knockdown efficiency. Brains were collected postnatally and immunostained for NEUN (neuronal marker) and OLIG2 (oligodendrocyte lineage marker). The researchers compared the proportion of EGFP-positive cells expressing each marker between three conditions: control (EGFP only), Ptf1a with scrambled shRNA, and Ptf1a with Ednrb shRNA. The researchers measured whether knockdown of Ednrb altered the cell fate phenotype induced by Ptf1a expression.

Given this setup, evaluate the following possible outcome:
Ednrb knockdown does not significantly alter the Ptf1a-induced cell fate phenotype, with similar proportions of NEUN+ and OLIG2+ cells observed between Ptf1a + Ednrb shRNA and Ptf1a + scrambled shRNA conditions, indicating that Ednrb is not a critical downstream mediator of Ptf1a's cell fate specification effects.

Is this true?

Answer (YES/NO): NO